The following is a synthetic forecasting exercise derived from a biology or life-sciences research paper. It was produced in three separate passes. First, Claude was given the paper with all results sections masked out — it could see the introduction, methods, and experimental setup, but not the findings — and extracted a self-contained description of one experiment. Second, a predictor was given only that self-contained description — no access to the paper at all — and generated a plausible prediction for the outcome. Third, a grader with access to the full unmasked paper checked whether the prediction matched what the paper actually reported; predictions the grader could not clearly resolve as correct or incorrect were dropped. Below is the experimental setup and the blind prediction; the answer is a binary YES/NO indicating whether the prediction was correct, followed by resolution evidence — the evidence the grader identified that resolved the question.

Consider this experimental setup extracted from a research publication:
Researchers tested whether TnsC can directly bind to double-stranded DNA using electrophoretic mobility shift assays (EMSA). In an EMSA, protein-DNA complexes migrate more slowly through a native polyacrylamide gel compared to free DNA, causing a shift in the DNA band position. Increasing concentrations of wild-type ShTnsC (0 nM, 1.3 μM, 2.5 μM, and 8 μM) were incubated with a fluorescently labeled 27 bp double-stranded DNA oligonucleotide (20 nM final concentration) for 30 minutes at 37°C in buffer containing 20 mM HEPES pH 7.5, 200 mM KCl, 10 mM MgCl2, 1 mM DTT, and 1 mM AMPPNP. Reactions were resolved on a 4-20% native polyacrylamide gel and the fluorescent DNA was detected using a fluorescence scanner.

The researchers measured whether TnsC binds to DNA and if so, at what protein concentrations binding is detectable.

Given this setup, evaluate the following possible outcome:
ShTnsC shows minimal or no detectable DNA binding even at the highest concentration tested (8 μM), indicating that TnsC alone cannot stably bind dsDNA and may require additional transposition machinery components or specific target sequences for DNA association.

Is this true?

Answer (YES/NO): NO